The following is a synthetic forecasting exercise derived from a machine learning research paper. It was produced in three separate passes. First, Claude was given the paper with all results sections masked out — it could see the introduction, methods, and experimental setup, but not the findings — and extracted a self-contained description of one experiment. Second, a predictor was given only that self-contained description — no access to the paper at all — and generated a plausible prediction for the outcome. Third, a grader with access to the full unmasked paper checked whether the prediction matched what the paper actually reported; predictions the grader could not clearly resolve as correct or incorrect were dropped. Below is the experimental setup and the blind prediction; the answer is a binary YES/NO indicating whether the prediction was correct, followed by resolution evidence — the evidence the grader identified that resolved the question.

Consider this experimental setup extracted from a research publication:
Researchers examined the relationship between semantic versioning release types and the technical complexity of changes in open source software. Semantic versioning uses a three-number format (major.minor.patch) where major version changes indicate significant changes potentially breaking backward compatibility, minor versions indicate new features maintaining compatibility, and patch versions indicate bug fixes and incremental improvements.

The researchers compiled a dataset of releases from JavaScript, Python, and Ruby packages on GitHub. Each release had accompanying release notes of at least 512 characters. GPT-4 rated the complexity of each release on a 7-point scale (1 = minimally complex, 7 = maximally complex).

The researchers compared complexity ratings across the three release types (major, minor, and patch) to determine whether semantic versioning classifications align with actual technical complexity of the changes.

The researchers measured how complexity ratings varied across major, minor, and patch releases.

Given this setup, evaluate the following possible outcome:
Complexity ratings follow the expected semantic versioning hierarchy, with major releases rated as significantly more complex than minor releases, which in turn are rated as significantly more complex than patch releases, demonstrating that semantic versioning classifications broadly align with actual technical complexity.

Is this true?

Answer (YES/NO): YES